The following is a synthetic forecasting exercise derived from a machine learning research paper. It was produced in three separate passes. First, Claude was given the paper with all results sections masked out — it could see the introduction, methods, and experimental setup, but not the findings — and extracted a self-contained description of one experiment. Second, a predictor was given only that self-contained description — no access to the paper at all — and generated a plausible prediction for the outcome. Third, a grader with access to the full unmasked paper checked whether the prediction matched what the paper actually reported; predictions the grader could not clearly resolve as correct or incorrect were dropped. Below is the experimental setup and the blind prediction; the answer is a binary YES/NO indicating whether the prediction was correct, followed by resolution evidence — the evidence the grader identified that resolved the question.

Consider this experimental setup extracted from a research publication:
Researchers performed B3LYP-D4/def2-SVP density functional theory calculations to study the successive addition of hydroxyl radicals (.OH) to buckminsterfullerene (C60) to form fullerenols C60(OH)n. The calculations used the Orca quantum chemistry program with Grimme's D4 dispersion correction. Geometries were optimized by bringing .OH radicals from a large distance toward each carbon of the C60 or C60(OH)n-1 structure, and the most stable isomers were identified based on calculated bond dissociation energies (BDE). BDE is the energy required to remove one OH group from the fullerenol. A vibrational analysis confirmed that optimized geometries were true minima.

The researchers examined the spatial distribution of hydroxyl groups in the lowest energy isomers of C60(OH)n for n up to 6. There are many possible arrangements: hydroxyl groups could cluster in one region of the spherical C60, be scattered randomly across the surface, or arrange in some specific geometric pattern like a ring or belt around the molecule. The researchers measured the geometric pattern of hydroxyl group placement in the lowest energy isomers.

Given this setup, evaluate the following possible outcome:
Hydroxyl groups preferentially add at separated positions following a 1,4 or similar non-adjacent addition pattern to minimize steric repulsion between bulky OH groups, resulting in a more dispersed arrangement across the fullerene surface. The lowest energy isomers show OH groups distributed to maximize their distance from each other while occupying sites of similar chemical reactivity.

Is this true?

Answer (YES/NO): NO